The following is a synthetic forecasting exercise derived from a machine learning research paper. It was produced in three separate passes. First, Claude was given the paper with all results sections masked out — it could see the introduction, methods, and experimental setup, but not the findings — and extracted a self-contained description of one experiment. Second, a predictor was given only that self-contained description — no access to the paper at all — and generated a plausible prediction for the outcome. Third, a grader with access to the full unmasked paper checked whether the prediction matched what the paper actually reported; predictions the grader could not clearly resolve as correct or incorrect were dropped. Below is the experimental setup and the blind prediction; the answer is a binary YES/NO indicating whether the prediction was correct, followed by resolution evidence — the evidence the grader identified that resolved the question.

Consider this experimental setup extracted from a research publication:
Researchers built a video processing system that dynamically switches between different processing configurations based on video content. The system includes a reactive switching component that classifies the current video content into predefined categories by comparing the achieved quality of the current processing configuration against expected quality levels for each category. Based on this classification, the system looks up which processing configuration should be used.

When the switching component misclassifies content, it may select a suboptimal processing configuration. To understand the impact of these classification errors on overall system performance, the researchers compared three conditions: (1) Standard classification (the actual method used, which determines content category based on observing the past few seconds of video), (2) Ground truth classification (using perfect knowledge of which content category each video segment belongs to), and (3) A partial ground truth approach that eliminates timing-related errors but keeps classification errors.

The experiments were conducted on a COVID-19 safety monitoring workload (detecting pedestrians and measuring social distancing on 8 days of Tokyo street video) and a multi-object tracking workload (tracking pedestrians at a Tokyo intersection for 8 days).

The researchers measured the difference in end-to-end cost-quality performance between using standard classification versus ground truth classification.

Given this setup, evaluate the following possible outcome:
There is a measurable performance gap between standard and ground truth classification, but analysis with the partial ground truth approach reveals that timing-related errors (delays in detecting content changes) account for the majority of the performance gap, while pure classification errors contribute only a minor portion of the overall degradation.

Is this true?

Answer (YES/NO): YES